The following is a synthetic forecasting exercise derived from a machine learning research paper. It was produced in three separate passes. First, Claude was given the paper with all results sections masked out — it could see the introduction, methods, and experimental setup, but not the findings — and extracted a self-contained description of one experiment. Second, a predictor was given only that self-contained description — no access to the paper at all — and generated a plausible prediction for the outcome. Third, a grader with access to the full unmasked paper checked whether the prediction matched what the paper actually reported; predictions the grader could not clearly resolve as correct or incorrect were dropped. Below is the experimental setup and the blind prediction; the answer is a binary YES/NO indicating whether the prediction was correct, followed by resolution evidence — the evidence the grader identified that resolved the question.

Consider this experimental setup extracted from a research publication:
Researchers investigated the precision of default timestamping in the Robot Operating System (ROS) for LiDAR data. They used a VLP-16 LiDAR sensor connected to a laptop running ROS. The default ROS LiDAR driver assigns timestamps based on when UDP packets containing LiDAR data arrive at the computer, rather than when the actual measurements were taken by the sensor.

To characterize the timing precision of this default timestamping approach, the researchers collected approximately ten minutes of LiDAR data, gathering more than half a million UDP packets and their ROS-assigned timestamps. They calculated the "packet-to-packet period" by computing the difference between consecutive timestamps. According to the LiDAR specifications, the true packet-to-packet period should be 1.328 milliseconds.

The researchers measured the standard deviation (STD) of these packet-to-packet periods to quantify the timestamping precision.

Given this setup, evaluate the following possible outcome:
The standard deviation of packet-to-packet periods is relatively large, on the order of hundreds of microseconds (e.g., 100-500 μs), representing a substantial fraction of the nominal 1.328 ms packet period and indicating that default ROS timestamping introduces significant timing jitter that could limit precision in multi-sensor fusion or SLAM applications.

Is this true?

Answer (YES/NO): NO